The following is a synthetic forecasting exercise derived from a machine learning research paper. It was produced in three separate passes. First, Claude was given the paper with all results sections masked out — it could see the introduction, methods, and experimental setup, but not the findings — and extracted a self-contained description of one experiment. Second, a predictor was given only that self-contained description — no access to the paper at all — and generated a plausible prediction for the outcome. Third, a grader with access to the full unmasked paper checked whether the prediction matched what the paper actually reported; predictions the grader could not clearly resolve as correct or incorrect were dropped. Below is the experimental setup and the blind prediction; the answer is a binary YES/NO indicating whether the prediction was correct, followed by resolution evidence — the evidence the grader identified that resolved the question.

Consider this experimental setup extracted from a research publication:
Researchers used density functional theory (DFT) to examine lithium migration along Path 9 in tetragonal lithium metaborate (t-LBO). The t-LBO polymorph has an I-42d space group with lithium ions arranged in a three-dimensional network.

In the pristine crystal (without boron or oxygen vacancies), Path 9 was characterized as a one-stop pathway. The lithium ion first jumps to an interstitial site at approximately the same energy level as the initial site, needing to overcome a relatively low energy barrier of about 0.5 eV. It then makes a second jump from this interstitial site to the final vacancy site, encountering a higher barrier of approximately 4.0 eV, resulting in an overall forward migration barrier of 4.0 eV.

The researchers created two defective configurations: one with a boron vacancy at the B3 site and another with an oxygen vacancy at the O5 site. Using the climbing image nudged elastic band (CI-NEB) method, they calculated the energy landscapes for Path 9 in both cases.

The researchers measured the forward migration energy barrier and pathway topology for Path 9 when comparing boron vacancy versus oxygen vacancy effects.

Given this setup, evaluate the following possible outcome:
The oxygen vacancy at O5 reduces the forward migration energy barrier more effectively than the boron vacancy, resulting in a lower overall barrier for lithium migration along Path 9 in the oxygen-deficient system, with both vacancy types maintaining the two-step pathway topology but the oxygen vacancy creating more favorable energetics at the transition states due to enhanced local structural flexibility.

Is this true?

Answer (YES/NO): NO